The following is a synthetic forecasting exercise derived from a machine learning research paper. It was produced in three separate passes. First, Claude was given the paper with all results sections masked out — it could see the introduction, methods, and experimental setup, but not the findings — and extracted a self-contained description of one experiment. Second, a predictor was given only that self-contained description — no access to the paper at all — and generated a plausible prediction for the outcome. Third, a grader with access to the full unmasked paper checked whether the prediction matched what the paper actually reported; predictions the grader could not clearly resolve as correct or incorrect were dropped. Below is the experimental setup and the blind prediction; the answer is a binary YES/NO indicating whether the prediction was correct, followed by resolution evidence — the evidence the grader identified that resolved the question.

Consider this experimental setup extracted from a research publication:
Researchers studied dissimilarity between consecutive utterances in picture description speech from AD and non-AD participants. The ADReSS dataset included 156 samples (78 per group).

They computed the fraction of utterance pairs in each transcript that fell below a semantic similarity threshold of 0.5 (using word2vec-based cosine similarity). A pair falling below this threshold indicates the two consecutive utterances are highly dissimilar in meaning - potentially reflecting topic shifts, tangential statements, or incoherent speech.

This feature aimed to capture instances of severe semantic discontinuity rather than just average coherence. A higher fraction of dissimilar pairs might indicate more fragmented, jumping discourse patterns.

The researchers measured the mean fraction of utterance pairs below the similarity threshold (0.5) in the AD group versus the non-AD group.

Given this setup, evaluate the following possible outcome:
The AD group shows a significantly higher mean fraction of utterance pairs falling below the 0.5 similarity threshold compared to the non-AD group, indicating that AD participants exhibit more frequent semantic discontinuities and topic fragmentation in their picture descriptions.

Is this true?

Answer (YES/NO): YES